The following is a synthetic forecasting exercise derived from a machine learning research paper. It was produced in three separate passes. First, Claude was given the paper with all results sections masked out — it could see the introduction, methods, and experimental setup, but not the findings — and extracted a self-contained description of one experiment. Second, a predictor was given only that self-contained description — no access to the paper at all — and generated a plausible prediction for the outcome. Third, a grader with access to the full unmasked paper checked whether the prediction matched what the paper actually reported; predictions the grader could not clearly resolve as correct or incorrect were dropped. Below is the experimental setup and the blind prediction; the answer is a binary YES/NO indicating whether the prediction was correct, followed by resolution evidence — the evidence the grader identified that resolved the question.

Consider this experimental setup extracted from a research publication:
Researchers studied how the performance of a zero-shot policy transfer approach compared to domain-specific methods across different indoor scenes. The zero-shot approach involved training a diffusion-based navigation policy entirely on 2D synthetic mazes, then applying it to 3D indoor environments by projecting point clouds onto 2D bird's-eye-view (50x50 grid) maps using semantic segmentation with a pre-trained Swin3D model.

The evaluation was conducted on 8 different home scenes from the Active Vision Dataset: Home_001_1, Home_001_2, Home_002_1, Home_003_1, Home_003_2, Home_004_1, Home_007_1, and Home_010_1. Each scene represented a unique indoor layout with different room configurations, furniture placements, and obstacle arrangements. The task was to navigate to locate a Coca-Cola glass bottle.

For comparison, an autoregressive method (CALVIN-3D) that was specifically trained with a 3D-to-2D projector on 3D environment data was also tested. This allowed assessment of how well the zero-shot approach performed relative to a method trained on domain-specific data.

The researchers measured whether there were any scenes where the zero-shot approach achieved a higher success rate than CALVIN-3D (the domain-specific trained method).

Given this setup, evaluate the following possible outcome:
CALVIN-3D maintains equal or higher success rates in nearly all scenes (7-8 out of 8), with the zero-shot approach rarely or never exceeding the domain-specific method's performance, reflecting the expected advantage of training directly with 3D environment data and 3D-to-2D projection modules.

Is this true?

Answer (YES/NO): NO